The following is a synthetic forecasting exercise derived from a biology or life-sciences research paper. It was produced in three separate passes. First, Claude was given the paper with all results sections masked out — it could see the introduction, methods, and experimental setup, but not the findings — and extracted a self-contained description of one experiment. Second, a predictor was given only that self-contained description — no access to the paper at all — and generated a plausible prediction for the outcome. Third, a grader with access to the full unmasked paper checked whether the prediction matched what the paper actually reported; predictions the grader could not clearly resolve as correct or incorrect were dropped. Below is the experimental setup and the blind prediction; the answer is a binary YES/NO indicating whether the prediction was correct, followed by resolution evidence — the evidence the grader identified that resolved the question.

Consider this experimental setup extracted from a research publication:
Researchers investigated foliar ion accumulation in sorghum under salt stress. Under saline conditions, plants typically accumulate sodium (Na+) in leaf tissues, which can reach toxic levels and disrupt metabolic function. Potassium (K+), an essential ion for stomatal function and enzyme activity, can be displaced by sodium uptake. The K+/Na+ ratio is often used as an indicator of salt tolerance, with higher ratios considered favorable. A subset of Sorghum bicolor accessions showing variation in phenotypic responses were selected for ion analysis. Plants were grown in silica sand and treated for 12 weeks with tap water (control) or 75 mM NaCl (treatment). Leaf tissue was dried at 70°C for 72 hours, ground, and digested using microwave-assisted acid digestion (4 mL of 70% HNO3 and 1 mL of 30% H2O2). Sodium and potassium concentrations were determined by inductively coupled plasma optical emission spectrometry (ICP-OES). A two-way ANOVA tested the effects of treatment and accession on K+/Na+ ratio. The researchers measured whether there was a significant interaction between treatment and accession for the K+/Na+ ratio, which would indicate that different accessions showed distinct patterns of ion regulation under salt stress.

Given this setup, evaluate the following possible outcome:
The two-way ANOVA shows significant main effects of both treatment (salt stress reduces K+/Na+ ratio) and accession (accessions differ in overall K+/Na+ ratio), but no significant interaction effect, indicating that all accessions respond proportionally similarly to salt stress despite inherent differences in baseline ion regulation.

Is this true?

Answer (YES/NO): NO